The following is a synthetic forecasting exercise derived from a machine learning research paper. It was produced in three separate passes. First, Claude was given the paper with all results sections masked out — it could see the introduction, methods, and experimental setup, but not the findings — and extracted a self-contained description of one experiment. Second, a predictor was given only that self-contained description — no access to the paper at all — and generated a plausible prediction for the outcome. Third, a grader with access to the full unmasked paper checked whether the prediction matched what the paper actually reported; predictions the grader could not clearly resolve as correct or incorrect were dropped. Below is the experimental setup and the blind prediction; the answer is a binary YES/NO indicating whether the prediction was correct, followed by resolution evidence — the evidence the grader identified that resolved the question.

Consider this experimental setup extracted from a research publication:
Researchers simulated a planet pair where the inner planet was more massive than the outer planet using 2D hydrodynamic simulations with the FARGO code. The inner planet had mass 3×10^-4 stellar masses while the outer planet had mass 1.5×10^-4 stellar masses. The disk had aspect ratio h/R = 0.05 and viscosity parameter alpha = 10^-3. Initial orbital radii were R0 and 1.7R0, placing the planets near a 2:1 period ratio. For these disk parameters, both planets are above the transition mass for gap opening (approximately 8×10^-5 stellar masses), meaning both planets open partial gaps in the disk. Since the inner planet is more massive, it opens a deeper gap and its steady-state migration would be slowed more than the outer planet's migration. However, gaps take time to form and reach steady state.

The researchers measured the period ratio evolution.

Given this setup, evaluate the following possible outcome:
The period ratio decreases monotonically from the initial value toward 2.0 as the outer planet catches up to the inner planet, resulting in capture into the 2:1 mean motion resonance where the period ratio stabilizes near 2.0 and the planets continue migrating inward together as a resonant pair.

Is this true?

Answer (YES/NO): NO